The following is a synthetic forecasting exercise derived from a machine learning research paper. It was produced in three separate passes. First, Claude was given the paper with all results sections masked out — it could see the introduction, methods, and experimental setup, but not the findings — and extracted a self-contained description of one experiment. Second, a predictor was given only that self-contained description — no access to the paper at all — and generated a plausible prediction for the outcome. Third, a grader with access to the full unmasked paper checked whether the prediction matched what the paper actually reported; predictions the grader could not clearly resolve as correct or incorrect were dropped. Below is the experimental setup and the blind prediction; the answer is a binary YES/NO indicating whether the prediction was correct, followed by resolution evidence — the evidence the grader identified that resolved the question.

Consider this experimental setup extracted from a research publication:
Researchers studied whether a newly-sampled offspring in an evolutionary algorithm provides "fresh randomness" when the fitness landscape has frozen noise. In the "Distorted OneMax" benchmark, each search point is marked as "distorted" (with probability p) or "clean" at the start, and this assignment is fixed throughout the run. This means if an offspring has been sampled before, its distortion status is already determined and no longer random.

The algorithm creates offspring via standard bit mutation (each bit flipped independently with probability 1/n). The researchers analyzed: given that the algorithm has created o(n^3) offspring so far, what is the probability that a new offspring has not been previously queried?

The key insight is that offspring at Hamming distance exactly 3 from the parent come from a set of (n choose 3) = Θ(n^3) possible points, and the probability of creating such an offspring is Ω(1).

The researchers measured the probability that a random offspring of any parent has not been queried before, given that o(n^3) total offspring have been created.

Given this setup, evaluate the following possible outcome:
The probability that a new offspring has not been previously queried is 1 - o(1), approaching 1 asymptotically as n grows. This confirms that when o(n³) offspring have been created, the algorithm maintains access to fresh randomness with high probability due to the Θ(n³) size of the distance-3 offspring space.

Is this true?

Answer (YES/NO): NO